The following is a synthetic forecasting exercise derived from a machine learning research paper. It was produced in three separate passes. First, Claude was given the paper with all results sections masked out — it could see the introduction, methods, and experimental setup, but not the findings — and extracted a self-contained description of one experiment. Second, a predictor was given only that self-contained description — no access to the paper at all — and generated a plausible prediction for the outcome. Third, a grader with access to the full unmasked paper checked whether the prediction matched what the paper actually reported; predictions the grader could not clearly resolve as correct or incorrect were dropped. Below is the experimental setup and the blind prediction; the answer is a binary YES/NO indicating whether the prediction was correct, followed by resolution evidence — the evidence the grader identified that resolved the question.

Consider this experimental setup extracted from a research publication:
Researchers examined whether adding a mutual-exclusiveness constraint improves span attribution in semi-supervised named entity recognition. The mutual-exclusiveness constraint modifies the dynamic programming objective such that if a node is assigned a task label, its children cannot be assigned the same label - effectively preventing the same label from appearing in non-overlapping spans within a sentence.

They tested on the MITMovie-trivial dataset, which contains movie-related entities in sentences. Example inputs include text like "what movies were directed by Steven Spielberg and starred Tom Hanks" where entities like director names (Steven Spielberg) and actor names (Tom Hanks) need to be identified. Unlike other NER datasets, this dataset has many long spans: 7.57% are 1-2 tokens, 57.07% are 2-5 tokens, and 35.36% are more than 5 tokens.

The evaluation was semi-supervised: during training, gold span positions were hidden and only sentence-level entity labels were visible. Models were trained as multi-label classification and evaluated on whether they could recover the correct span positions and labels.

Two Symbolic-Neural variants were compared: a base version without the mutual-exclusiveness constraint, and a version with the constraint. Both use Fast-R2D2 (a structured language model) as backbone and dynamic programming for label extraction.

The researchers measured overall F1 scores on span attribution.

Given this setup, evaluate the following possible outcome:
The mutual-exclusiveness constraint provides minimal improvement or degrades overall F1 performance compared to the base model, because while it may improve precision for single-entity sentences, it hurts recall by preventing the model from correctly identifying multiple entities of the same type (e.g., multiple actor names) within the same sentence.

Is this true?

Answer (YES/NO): YES